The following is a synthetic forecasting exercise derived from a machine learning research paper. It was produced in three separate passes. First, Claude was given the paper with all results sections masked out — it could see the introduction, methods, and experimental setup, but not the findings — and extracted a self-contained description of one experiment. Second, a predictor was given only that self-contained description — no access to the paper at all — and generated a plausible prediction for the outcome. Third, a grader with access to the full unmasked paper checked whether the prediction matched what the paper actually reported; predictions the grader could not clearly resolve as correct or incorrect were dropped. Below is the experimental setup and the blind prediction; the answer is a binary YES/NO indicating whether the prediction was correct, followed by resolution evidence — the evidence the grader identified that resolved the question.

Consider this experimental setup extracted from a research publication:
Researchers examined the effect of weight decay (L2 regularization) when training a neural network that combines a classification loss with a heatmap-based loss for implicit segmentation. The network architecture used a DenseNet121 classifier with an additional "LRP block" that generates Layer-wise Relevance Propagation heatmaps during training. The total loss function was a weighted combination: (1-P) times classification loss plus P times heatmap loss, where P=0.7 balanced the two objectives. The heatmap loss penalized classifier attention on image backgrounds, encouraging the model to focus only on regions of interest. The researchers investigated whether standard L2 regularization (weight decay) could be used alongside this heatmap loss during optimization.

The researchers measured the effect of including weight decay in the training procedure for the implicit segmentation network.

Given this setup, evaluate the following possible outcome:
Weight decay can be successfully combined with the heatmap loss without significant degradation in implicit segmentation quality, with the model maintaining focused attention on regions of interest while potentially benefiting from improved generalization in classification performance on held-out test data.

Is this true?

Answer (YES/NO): NO